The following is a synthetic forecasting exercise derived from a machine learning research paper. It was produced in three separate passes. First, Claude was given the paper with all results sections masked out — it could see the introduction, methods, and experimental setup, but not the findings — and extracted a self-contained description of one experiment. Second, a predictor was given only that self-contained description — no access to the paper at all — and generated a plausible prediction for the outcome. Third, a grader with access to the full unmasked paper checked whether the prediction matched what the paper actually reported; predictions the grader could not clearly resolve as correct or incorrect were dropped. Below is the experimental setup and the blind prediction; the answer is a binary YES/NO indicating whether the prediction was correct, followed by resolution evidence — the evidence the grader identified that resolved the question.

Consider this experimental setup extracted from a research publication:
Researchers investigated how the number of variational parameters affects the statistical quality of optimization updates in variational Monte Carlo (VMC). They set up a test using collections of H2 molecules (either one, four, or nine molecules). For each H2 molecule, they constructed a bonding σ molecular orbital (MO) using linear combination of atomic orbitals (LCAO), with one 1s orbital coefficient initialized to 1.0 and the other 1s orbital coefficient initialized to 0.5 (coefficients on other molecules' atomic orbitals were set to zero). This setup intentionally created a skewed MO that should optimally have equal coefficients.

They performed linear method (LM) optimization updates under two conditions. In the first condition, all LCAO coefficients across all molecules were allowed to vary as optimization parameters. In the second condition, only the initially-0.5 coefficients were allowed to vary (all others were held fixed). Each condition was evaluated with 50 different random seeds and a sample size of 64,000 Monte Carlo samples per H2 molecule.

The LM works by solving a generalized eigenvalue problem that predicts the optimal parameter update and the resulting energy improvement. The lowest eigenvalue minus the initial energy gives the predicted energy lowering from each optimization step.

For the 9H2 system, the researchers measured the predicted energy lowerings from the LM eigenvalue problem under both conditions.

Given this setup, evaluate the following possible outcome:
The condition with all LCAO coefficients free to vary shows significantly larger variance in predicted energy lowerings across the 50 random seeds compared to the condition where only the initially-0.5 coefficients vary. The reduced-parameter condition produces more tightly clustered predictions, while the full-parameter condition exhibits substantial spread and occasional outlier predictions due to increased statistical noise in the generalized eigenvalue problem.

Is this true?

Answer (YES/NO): YES